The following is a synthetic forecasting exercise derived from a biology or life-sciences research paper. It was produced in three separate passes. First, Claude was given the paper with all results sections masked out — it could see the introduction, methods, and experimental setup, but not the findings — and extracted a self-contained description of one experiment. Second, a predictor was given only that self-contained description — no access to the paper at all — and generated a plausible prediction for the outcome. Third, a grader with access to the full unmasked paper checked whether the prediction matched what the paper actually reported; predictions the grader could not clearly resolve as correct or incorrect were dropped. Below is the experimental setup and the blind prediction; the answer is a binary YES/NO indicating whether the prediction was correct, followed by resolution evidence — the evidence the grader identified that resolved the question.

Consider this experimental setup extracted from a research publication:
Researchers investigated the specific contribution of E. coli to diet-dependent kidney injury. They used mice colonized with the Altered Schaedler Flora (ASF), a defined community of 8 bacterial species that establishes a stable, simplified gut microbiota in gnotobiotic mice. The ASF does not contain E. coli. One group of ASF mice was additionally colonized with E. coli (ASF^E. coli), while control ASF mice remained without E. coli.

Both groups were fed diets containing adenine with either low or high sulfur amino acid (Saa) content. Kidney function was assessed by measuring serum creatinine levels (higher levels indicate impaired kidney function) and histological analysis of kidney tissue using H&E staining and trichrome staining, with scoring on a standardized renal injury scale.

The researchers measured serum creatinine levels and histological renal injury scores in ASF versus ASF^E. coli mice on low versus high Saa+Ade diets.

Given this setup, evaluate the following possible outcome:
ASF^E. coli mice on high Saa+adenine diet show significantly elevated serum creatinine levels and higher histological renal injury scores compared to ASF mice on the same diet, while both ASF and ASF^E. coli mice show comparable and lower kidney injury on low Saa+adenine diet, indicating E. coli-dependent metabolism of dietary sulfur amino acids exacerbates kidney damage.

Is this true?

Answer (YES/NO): NO